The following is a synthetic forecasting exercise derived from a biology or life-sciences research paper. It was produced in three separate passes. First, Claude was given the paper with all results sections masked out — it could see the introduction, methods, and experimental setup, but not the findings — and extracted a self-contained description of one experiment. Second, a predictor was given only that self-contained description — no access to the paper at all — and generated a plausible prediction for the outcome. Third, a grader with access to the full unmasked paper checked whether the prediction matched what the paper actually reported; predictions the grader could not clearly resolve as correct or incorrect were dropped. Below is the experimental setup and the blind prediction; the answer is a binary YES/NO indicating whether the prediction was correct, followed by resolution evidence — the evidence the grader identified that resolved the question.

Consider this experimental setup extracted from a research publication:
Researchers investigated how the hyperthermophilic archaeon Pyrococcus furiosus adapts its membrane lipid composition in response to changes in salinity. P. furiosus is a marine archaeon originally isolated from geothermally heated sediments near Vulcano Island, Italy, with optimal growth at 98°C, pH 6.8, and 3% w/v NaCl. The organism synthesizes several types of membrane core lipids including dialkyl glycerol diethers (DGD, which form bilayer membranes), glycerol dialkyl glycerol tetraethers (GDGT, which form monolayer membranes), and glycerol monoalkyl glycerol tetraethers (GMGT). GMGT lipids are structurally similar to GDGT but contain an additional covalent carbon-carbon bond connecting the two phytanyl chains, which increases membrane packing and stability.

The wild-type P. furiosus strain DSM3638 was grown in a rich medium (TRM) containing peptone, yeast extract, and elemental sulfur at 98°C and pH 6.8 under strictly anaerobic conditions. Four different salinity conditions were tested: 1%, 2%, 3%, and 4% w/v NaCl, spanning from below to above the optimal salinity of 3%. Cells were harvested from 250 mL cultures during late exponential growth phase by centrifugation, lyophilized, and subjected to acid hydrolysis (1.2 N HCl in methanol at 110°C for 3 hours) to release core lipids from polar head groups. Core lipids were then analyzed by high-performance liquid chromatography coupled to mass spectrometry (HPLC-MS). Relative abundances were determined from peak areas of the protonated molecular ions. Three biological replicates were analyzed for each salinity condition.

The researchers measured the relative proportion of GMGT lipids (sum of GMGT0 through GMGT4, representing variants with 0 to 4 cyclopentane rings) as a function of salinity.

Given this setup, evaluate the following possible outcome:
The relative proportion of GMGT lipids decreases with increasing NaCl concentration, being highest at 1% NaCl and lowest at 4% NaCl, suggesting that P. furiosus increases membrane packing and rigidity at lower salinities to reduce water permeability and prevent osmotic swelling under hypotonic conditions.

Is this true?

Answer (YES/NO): NO